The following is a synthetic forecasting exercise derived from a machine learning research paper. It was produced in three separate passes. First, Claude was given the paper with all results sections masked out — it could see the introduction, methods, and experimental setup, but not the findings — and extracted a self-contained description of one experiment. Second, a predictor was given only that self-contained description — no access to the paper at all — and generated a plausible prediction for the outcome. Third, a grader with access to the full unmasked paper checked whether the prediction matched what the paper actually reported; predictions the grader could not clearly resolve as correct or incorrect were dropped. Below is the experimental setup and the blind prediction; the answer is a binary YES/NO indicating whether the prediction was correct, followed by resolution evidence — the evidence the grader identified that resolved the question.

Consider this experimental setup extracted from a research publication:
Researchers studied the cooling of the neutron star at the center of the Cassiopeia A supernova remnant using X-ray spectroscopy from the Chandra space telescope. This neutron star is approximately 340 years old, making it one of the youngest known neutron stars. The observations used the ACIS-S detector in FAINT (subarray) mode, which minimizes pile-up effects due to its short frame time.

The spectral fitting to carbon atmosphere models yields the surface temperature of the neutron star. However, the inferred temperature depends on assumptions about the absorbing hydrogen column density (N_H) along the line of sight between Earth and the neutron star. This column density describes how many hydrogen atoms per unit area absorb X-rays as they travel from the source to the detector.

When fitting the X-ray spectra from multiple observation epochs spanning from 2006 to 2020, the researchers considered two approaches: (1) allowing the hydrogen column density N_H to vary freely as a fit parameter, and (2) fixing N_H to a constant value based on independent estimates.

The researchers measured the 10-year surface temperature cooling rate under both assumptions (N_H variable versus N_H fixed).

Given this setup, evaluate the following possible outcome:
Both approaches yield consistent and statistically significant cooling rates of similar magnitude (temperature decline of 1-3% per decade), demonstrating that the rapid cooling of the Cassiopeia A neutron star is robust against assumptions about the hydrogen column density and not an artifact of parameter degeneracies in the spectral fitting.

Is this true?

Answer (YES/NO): YES